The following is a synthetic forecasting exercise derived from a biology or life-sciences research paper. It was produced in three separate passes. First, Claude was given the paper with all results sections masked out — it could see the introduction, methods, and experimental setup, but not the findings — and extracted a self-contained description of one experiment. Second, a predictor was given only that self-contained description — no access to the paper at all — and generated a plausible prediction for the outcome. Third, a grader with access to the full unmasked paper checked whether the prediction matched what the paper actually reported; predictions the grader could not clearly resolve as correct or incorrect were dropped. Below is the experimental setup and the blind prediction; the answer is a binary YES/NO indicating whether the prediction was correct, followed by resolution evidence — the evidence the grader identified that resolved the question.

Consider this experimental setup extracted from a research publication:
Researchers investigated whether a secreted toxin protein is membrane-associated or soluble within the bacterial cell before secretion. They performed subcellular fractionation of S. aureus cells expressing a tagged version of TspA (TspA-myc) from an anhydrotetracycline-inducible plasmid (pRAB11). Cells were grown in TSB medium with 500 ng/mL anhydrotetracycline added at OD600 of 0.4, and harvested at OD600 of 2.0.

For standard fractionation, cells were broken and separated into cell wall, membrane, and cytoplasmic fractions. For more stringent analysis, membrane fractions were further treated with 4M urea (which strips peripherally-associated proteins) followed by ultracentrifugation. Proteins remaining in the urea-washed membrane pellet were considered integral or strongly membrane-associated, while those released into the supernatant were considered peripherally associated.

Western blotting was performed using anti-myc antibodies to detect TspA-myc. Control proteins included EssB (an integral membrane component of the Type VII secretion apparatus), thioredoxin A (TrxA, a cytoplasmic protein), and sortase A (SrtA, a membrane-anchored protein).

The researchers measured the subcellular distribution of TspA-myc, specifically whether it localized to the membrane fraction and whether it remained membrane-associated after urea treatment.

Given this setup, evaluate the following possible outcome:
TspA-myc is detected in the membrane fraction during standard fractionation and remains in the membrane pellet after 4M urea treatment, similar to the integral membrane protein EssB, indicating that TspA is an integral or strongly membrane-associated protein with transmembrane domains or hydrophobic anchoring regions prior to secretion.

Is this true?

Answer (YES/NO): NO